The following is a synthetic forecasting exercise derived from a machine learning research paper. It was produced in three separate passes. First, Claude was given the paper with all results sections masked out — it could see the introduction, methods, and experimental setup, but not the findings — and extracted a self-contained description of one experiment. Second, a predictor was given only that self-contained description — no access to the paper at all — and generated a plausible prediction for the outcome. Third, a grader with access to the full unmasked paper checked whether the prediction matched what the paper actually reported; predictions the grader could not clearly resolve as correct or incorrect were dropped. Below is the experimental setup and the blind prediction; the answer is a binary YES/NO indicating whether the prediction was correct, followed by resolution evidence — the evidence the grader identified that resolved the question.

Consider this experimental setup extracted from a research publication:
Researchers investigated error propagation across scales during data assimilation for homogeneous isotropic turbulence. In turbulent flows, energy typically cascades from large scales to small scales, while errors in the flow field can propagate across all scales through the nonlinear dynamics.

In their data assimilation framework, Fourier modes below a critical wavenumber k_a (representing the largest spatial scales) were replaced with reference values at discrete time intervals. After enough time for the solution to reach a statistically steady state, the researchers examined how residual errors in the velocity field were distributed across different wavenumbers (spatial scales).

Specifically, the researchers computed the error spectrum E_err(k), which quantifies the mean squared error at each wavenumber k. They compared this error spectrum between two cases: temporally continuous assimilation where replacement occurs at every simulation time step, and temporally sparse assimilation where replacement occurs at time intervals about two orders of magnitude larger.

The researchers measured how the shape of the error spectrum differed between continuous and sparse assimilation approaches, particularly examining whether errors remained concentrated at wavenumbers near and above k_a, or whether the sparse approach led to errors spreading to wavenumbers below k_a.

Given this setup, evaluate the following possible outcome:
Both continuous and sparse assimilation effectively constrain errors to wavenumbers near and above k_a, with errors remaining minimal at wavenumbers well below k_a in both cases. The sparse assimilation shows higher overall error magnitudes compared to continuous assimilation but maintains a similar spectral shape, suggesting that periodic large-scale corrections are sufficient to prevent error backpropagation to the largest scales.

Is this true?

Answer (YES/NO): NO